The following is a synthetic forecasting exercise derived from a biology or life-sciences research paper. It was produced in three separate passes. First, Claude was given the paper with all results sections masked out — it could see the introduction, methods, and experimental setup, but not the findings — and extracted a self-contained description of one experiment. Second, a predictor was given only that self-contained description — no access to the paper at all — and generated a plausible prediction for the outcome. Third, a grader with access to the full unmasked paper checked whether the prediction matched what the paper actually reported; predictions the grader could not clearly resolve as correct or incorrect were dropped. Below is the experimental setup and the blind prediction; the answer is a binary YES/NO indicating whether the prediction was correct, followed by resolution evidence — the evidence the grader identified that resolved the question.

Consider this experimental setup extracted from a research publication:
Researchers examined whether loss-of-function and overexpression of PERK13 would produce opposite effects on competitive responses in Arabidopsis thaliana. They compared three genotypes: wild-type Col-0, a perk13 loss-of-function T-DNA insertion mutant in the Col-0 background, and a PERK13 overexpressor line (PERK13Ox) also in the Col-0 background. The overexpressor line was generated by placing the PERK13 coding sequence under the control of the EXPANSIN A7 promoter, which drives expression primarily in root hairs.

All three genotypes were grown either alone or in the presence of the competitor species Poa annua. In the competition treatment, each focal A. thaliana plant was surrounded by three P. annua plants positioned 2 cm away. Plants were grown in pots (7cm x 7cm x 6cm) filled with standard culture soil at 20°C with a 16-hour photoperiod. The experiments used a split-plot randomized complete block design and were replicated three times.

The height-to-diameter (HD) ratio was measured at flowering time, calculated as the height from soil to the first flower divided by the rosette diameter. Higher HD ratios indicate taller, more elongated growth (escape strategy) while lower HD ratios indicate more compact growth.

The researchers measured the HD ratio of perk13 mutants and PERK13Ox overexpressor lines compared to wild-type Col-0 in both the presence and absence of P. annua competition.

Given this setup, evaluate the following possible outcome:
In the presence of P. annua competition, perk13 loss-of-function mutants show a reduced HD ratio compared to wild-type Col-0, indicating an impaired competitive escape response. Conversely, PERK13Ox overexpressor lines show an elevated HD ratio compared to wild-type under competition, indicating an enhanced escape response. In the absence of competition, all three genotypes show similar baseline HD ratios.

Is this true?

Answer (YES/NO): NO